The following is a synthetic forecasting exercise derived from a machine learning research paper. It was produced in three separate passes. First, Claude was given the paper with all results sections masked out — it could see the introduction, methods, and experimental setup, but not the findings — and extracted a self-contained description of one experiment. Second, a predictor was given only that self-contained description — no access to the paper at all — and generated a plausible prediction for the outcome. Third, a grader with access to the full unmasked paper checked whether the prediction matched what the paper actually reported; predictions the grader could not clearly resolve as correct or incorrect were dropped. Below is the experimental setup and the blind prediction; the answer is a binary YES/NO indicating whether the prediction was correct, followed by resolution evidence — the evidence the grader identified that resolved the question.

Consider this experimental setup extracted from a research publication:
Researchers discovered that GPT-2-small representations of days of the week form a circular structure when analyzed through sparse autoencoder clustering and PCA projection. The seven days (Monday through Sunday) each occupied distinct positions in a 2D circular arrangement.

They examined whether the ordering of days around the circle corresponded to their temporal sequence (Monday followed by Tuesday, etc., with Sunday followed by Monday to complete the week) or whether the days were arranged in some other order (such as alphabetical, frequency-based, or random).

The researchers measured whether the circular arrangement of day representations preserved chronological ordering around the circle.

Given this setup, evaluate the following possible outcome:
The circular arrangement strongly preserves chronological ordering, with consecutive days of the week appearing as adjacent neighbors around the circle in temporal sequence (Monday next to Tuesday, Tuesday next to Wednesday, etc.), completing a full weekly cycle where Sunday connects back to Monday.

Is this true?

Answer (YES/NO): YES